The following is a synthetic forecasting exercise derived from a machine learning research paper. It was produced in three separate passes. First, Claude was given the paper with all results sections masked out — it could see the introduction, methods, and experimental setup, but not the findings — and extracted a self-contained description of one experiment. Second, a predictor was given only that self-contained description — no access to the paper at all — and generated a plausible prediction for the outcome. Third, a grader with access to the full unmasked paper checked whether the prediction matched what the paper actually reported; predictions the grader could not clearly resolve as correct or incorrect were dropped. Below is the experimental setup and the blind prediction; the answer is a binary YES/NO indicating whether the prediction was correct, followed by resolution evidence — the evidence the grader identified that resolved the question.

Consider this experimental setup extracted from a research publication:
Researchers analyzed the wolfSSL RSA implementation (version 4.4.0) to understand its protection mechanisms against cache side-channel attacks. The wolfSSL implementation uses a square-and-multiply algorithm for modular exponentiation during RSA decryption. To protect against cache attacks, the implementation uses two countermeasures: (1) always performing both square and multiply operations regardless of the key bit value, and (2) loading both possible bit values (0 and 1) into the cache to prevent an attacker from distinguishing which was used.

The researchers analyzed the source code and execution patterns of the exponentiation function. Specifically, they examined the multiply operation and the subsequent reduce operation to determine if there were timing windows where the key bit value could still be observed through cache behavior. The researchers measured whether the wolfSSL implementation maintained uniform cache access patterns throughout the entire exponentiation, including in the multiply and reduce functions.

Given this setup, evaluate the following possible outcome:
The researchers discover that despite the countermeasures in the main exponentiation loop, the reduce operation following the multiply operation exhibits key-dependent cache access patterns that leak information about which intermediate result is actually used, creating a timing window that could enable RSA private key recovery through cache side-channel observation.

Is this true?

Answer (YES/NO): YES